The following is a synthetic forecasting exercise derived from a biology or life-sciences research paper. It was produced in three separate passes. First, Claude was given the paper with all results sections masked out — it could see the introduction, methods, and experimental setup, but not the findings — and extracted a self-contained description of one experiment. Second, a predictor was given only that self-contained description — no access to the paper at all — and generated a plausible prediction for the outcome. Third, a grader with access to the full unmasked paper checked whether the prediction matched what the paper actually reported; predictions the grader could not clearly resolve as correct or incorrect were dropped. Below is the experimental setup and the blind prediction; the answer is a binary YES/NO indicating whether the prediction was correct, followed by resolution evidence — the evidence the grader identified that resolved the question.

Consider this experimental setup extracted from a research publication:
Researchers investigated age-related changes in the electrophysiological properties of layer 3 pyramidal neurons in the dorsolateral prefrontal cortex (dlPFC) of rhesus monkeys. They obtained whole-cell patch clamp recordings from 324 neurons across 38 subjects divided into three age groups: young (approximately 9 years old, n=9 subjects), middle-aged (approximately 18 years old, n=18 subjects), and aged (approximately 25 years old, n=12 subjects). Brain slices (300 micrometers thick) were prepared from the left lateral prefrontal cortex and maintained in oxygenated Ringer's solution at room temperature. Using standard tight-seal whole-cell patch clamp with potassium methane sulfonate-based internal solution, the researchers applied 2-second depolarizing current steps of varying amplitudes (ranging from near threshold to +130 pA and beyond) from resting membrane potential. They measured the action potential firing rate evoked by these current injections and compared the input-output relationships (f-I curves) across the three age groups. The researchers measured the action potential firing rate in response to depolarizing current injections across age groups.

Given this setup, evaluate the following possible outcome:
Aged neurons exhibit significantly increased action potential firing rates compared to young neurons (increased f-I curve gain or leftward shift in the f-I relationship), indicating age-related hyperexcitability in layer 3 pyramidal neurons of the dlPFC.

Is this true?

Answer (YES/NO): YES